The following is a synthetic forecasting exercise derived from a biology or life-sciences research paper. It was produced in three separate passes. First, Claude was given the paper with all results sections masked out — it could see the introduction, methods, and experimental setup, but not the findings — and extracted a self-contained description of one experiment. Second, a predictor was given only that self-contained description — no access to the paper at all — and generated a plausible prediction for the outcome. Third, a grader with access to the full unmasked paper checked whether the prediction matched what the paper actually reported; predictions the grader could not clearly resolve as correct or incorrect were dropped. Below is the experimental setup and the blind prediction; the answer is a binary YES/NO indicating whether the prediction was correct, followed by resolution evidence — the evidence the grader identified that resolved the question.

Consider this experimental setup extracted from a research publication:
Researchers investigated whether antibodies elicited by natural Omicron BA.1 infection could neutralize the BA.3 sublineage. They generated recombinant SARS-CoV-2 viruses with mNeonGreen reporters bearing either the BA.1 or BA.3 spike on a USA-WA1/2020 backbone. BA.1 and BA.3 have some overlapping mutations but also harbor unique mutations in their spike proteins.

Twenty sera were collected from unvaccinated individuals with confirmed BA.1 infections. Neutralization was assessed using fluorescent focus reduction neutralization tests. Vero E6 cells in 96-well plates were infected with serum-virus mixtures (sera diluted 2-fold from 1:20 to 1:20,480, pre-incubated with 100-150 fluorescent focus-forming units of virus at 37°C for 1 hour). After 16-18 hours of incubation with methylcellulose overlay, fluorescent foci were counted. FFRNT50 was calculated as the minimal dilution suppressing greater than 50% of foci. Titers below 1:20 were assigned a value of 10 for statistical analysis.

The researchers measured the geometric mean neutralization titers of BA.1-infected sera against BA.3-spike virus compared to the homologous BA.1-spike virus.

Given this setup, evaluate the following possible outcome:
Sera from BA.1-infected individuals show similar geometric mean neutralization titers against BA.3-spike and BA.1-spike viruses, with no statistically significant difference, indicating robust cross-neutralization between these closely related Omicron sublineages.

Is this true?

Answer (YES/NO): NO